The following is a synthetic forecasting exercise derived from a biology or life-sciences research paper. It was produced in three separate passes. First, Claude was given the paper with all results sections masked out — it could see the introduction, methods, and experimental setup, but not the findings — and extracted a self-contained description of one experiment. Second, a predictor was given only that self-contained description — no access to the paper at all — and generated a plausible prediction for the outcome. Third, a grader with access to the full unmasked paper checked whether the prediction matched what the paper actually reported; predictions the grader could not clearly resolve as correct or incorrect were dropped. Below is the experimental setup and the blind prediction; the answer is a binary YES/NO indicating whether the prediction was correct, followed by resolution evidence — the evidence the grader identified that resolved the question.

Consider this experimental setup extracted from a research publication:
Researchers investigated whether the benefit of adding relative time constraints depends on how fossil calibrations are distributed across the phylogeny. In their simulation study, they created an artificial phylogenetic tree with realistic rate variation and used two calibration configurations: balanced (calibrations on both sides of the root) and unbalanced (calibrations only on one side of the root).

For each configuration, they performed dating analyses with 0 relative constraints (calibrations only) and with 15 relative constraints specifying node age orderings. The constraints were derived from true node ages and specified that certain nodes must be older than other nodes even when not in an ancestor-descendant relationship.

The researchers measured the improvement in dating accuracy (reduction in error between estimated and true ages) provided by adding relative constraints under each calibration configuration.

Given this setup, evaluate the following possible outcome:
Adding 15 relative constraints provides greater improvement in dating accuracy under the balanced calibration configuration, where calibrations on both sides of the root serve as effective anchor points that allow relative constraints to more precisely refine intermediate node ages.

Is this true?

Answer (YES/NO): NO